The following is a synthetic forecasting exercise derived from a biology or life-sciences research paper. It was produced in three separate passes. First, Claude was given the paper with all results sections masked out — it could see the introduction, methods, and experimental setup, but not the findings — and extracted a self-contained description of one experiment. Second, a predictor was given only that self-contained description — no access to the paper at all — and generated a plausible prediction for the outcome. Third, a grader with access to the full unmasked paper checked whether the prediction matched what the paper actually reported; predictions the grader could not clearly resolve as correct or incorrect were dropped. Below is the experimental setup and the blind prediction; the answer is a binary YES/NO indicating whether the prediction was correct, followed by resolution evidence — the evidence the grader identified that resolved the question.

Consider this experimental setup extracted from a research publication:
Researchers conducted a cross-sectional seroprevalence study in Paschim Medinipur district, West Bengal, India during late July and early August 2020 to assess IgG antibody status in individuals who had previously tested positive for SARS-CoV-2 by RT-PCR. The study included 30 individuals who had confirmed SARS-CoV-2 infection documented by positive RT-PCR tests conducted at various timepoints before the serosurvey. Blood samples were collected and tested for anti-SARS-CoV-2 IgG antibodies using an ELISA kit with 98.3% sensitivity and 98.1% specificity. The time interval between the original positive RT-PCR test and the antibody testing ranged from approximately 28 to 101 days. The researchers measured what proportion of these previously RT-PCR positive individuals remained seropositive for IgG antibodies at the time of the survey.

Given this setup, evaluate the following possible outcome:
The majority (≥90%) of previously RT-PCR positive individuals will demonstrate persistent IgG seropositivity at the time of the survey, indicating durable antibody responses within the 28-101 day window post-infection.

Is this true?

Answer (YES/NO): NO